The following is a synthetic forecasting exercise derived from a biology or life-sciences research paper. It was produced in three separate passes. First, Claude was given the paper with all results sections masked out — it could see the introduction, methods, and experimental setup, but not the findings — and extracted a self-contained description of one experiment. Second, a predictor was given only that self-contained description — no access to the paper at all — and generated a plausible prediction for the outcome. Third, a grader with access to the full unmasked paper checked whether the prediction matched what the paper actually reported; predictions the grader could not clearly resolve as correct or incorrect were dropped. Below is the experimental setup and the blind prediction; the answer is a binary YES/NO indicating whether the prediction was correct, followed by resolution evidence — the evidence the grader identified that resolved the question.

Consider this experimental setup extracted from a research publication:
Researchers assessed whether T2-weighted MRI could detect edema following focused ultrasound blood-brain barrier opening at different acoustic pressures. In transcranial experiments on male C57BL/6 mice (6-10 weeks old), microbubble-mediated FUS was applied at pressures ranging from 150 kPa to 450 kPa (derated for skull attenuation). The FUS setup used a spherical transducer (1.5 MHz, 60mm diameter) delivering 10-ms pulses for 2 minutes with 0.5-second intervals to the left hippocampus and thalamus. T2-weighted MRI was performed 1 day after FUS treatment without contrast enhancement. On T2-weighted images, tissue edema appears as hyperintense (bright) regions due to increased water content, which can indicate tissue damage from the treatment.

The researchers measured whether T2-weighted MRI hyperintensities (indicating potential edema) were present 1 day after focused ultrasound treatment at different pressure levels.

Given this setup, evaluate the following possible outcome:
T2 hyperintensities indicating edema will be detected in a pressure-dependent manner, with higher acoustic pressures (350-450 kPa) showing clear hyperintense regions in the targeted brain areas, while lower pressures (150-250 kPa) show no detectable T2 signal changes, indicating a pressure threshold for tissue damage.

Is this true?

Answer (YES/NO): NO